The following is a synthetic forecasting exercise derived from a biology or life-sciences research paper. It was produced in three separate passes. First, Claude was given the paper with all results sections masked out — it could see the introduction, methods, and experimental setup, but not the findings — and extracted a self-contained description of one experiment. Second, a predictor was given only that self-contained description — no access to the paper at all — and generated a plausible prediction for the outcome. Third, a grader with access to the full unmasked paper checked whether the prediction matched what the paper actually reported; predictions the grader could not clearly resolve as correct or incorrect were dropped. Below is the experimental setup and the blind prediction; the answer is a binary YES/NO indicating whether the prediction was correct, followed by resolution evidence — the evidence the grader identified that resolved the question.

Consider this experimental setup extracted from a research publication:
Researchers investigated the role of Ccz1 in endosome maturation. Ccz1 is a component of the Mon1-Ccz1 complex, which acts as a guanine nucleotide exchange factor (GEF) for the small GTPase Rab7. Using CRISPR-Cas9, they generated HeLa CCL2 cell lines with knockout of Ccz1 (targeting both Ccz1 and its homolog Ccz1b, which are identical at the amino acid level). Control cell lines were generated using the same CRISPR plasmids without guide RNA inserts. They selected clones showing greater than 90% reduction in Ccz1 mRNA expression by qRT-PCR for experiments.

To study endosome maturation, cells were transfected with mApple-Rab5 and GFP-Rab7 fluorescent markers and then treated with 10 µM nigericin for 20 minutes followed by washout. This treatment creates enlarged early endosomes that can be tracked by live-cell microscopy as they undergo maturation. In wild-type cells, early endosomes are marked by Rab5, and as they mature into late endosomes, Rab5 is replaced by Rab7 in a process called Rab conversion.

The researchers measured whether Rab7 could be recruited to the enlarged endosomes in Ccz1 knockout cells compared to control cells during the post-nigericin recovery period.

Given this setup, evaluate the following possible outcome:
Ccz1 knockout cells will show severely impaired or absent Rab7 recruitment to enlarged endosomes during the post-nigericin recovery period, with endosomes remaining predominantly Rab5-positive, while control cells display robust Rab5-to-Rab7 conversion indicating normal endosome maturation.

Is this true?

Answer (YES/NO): YES